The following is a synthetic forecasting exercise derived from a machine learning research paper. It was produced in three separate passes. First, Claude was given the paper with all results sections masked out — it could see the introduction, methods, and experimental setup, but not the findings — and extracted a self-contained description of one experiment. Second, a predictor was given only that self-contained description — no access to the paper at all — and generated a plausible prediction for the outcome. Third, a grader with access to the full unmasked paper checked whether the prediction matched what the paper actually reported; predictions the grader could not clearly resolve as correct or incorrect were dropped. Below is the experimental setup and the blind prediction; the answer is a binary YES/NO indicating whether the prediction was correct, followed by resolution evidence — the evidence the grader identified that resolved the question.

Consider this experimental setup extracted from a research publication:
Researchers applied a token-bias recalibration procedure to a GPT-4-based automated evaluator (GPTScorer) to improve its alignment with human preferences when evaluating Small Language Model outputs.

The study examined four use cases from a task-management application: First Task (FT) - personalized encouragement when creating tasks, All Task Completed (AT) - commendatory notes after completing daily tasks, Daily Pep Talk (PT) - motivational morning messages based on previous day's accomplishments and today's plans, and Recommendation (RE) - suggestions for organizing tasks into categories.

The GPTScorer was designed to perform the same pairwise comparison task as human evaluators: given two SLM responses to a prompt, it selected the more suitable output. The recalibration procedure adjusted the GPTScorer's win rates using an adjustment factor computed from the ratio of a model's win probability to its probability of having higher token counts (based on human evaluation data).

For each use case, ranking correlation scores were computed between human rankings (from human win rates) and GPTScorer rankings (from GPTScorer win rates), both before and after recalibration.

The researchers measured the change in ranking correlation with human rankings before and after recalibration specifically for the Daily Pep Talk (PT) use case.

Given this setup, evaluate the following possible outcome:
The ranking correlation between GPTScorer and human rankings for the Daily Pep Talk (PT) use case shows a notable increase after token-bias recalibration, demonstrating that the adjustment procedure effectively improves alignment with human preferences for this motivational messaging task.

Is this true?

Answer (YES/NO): NO